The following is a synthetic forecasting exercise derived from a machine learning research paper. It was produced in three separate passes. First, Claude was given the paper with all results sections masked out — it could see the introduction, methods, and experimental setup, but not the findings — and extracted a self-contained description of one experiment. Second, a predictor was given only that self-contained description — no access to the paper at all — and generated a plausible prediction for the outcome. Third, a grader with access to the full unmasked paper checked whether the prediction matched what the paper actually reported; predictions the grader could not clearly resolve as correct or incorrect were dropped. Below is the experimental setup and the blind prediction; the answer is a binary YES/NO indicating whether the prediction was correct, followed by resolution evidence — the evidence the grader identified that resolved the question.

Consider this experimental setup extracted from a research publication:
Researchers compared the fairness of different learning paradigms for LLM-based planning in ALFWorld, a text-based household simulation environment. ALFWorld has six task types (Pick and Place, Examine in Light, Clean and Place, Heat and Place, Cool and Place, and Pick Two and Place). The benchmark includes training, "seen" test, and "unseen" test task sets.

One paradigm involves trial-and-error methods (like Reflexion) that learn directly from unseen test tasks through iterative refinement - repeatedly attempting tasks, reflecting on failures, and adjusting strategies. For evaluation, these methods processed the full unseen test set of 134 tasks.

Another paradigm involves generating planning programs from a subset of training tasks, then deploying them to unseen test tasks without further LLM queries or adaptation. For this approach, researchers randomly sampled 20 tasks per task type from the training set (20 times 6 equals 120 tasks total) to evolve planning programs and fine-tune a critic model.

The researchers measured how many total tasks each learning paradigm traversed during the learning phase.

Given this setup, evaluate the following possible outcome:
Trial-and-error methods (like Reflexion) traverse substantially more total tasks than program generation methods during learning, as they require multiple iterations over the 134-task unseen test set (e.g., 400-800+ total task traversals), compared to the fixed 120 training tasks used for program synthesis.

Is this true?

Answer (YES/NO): NO